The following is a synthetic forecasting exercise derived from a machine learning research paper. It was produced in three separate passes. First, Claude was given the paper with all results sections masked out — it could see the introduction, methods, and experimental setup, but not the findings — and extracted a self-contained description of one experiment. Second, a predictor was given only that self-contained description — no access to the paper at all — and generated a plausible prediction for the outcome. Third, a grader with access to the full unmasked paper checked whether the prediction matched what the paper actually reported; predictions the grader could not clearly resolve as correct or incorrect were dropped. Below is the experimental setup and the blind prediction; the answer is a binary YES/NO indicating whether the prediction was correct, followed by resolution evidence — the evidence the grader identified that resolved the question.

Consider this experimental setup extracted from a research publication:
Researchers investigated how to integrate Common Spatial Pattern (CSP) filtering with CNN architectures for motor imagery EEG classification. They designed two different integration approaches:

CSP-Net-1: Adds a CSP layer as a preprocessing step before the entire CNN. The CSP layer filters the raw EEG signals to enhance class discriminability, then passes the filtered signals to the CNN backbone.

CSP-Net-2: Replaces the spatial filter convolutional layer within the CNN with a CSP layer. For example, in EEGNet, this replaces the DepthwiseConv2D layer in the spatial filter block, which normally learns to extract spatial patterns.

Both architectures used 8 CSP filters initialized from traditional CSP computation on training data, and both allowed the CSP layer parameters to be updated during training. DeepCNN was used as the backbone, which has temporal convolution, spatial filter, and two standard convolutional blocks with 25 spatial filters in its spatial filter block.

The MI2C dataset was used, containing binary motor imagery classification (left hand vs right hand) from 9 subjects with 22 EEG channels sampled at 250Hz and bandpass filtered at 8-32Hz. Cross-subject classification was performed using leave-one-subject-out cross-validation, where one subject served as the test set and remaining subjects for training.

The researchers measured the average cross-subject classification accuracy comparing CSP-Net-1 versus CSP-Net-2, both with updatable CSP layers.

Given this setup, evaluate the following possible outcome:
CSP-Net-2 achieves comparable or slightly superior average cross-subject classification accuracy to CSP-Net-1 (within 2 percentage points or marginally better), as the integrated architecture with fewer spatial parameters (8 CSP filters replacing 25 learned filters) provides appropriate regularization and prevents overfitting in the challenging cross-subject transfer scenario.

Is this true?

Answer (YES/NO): NO